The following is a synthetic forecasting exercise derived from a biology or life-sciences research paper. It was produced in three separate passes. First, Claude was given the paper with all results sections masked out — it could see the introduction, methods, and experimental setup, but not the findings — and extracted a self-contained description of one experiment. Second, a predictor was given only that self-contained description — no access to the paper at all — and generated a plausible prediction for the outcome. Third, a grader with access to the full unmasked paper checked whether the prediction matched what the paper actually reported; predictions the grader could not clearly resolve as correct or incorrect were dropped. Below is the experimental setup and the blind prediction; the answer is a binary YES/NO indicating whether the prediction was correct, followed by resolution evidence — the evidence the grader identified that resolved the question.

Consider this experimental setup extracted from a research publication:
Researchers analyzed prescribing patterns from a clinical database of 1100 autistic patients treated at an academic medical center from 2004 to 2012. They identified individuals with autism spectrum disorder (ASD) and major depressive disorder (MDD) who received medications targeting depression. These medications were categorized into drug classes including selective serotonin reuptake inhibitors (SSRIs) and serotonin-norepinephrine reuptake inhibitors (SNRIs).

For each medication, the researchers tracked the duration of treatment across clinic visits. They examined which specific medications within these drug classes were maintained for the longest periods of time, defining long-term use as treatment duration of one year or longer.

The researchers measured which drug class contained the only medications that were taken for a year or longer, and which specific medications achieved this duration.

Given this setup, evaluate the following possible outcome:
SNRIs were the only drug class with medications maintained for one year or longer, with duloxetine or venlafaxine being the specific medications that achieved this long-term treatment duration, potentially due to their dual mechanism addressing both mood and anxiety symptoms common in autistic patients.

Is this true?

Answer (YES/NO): NO